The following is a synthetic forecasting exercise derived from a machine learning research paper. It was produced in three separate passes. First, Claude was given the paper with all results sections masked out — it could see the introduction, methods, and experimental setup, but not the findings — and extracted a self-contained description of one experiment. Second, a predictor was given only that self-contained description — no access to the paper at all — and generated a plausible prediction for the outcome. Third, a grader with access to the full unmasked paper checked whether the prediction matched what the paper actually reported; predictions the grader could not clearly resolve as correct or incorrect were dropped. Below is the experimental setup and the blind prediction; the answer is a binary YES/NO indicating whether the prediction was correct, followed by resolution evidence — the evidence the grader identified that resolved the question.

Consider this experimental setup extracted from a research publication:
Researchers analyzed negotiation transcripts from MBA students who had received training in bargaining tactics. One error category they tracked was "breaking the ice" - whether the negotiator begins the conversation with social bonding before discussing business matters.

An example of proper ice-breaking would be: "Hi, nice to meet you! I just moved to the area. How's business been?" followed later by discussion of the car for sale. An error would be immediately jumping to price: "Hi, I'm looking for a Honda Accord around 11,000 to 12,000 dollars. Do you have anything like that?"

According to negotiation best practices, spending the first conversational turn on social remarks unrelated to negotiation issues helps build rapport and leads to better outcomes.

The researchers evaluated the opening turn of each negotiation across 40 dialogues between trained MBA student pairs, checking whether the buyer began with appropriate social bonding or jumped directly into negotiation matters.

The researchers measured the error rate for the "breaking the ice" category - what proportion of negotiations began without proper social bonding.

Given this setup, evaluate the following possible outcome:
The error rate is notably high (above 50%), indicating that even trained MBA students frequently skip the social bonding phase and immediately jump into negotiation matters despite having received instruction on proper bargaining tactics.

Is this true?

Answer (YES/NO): YES